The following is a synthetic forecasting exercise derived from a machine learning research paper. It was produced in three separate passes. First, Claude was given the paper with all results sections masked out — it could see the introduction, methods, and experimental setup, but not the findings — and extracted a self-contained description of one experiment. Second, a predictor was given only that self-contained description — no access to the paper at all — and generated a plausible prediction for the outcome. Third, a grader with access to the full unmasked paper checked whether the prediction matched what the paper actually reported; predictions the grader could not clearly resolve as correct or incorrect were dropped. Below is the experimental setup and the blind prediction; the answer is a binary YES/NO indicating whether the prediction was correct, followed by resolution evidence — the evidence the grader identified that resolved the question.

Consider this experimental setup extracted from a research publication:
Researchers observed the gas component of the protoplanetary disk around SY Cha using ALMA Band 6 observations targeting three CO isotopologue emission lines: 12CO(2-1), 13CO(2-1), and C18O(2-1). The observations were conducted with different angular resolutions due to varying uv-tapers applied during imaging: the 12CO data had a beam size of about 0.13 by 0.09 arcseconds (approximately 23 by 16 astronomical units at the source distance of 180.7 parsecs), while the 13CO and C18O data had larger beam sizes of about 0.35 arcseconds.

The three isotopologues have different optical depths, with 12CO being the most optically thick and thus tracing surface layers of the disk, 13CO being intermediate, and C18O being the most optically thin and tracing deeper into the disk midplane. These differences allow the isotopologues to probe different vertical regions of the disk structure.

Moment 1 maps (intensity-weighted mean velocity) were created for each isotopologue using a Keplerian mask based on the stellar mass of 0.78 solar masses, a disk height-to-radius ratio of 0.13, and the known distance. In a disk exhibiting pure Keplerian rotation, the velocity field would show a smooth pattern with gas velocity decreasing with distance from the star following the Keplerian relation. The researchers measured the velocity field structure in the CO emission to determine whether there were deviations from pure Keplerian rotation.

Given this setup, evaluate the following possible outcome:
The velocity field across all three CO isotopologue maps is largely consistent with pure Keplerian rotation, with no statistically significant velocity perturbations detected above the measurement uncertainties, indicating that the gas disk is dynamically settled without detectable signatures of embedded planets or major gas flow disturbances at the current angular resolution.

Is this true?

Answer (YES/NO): NO